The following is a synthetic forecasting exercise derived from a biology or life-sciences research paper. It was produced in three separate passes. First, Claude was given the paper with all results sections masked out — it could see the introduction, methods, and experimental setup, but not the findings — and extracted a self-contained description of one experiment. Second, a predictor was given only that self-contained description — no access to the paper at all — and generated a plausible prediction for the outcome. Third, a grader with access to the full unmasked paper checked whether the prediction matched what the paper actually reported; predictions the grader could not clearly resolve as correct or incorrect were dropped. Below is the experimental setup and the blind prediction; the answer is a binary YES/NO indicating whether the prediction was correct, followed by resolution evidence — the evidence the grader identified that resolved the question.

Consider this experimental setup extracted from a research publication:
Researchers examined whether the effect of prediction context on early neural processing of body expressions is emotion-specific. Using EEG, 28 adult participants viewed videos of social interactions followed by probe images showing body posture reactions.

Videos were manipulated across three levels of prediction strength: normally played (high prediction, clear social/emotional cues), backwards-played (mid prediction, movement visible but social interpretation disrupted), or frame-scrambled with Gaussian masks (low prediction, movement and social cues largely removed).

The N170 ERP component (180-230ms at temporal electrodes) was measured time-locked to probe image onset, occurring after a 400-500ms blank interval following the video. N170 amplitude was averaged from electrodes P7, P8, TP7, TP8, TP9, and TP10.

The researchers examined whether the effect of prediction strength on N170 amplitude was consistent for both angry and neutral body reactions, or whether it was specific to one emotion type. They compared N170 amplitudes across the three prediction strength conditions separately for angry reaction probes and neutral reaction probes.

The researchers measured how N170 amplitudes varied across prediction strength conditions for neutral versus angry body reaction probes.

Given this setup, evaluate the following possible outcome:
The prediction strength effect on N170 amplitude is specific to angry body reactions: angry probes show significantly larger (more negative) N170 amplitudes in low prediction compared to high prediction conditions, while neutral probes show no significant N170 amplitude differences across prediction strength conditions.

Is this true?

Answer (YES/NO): NO